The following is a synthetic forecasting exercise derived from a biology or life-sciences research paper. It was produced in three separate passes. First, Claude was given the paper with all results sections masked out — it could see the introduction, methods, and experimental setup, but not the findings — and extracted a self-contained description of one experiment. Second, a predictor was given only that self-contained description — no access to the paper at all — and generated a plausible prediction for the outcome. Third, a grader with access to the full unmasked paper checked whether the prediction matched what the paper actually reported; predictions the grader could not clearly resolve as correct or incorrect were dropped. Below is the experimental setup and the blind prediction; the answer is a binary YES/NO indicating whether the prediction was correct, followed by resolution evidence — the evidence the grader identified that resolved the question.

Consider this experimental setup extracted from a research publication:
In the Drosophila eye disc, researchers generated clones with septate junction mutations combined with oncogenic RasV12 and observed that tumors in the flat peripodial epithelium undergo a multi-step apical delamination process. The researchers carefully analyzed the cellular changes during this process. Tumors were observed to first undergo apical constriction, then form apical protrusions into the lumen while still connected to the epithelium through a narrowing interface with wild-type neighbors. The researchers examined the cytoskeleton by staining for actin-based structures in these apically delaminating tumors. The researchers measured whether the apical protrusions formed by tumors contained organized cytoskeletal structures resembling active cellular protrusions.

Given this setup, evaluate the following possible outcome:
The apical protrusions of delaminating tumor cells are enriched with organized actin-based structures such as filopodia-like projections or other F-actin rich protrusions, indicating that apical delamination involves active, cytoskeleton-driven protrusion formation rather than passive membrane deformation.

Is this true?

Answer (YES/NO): YES